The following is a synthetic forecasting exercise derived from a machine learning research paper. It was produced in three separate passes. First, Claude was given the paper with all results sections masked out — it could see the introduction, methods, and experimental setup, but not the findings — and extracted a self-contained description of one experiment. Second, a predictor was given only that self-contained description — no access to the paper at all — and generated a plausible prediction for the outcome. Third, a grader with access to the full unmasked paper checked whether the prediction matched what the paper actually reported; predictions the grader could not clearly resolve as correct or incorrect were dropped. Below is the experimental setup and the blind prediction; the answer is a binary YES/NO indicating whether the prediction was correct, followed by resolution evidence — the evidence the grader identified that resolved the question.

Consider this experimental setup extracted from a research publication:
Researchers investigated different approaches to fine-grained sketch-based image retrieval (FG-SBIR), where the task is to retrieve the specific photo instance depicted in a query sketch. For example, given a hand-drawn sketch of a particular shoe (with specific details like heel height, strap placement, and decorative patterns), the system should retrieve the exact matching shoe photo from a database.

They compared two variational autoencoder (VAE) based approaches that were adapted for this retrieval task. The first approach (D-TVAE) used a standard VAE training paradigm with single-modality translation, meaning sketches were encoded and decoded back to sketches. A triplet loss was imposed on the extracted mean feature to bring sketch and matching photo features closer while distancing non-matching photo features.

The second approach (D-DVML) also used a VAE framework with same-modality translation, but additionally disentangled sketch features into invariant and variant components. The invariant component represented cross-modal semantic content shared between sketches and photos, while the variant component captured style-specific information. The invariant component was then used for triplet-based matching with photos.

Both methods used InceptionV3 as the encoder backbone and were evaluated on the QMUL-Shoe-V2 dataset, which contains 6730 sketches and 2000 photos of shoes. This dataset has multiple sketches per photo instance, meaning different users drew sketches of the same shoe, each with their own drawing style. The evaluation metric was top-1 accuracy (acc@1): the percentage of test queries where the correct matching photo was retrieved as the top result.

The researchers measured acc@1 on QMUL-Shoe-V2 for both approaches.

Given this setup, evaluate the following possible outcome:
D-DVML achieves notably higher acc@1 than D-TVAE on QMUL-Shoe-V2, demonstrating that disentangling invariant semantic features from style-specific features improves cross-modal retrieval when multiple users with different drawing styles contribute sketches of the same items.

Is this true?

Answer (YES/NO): YES